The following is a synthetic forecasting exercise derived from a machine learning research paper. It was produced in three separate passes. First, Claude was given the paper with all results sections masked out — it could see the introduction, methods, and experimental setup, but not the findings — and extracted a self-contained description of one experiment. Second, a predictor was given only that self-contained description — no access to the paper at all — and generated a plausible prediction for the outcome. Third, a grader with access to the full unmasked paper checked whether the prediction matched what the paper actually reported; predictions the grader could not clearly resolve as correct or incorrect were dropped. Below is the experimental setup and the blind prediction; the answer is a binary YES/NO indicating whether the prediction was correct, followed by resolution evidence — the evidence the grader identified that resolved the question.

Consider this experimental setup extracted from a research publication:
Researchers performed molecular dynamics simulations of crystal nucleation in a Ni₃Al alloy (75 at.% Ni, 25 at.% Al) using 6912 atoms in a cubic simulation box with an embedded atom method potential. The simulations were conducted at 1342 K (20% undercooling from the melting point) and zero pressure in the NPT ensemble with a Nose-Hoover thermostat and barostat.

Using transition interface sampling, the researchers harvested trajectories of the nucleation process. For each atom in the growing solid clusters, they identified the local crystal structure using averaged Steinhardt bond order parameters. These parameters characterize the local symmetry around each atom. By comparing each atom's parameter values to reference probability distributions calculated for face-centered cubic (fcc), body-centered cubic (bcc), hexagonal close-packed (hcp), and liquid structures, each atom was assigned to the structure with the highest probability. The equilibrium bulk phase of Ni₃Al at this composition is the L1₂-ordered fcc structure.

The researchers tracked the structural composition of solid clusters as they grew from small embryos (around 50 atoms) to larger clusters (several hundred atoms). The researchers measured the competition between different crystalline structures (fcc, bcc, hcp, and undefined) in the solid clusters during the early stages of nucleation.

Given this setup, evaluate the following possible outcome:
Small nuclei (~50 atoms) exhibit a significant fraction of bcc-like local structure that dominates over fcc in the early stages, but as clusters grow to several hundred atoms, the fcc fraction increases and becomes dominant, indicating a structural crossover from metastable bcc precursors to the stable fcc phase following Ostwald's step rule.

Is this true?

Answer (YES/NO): NO